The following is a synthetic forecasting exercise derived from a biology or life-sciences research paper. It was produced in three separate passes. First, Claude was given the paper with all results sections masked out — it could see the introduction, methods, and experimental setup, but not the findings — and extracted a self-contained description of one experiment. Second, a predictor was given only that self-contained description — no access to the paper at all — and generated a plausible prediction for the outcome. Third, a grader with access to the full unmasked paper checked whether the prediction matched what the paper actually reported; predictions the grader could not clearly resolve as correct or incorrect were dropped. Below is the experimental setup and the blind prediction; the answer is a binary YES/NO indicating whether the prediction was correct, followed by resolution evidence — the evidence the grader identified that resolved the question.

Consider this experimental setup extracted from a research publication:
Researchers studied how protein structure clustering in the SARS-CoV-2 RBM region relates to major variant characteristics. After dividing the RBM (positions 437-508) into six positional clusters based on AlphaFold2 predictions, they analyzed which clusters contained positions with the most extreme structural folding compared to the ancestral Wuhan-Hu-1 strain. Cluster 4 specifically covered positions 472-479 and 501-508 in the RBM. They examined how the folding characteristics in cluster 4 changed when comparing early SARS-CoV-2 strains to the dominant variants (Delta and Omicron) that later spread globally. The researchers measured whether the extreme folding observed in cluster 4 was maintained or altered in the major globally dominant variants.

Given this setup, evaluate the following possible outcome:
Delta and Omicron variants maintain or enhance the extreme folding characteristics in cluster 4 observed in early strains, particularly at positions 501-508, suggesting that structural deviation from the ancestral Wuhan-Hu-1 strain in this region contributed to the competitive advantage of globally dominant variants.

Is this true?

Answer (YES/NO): NO